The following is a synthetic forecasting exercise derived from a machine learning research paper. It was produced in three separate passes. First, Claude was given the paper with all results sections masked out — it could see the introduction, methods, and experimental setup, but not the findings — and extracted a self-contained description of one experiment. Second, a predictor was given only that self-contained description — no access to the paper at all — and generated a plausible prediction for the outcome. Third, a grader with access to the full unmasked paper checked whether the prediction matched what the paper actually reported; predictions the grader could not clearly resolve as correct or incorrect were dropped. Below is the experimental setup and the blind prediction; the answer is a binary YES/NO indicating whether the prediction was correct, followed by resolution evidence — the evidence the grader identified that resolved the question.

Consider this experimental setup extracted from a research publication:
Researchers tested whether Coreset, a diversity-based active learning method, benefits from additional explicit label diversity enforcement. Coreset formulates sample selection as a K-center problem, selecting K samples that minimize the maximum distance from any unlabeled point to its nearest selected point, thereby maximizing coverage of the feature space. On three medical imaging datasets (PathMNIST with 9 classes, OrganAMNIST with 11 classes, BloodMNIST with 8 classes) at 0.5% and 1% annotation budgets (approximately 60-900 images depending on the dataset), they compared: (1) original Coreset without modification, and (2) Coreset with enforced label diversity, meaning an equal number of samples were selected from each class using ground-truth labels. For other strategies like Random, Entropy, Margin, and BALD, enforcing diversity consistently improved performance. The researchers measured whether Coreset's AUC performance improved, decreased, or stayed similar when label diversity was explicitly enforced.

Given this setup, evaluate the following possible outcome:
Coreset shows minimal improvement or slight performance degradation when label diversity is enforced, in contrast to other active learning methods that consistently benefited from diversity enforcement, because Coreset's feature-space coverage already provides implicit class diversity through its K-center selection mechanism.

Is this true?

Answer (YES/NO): NO